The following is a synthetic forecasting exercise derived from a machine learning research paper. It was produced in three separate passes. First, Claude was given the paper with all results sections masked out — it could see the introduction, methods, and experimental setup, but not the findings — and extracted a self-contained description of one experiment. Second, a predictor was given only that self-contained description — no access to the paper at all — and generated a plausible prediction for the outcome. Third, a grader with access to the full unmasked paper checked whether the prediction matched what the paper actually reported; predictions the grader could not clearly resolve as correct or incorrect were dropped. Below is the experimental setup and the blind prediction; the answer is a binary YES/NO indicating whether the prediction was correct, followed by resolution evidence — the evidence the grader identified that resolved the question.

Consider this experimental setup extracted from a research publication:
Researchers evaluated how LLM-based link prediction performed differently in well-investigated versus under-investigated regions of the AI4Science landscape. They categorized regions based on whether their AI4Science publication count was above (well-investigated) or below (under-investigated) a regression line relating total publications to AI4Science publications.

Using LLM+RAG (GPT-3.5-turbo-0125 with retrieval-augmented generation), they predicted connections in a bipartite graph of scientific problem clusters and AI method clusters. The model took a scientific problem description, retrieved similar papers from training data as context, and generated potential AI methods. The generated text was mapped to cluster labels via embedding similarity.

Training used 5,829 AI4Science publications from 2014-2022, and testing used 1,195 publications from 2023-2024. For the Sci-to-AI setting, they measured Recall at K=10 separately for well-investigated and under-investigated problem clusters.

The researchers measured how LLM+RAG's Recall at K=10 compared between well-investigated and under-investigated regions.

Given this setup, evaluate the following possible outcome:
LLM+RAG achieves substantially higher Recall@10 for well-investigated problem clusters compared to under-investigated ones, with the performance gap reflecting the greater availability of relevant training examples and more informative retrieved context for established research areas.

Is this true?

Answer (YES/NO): NO